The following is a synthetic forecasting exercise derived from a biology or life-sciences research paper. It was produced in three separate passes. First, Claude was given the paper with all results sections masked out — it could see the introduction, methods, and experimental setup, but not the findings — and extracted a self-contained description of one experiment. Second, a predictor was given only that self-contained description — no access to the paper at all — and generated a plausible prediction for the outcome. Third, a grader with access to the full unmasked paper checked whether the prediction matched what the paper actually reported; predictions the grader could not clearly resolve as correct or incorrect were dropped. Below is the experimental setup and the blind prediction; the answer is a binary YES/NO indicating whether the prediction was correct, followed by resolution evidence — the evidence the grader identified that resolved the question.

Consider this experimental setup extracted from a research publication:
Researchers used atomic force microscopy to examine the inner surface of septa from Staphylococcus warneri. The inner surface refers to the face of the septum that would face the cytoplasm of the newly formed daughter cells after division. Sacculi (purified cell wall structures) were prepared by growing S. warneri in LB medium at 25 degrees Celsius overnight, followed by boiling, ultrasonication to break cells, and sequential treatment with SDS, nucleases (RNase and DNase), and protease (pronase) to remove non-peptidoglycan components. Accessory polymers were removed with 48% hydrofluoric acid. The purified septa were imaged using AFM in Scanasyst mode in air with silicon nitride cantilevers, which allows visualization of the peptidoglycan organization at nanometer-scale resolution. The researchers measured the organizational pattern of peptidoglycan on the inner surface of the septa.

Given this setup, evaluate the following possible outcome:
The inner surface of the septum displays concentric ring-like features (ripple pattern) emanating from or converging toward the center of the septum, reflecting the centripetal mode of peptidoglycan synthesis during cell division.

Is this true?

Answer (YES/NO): YES